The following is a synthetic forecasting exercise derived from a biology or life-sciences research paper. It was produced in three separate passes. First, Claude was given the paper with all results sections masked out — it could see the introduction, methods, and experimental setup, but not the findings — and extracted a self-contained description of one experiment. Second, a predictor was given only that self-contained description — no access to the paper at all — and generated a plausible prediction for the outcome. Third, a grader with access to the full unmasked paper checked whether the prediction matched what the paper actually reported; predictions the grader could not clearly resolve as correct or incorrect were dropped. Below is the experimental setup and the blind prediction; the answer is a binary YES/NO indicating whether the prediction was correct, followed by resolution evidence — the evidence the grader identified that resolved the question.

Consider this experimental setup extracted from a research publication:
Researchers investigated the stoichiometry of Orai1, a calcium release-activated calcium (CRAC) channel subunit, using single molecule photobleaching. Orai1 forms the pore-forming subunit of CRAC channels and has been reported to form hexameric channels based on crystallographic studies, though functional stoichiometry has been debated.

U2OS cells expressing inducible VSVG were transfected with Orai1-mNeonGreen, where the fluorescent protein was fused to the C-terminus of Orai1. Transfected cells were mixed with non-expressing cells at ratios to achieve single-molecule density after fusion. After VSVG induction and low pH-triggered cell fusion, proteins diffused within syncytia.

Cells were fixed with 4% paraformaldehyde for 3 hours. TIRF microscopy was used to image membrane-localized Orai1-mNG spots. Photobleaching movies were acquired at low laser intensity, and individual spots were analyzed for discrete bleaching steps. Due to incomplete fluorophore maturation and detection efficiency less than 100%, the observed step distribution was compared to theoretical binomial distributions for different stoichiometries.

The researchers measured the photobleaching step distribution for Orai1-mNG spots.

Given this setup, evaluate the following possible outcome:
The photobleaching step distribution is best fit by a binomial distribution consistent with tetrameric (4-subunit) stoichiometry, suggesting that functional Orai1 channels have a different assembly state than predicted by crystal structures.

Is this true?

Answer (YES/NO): NO